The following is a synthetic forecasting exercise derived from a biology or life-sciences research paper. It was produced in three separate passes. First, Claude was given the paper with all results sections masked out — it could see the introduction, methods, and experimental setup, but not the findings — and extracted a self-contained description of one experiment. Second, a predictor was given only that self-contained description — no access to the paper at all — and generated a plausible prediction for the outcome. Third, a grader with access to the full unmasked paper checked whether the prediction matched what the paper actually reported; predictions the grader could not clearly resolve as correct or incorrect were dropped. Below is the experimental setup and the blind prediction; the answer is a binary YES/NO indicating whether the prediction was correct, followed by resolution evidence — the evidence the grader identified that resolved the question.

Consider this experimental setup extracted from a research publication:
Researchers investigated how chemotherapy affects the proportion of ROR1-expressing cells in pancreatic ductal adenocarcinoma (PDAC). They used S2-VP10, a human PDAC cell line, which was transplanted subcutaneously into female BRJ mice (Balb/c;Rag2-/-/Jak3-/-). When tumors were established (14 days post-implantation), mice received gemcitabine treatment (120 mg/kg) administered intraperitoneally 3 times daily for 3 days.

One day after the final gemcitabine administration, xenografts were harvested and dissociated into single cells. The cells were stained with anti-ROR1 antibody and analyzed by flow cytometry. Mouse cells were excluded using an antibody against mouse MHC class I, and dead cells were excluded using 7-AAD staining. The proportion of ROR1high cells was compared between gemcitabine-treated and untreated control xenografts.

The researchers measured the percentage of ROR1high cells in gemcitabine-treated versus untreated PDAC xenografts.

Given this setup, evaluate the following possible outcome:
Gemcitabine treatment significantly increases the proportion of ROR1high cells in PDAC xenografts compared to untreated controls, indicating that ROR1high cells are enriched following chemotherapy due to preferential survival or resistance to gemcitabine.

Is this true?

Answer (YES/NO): YES